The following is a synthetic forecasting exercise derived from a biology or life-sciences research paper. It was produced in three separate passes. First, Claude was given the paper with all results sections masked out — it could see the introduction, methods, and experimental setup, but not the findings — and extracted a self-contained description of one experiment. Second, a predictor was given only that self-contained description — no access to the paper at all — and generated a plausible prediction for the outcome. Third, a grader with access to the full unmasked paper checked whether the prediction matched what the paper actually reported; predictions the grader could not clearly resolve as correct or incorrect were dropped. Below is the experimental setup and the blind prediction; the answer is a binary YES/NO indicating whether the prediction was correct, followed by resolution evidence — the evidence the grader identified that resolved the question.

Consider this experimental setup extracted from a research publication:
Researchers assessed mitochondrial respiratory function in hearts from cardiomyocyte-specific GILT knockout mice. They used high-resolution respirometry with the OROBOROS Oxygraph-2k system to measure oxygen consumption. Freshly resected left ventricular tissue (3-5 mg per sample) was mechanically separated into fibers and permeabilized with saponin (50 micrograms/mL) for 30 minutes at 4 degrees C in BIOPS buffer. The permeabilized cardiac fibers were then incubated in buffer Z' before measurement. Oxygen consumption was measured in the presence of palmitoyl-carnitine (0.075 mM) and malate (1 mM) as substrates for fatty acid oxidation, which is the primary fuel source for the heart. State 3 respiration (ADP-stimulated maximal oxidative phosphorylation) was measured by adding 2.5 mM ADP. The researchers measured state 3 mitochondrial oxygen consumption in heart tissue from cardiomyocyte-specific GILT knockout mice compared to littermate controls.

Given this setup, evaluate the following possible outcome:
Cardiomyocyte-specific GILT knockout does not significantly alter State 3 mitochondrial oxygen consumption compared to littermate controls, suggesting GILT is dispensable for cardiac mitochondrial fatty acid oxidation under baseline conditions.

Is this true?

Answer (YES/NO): NO